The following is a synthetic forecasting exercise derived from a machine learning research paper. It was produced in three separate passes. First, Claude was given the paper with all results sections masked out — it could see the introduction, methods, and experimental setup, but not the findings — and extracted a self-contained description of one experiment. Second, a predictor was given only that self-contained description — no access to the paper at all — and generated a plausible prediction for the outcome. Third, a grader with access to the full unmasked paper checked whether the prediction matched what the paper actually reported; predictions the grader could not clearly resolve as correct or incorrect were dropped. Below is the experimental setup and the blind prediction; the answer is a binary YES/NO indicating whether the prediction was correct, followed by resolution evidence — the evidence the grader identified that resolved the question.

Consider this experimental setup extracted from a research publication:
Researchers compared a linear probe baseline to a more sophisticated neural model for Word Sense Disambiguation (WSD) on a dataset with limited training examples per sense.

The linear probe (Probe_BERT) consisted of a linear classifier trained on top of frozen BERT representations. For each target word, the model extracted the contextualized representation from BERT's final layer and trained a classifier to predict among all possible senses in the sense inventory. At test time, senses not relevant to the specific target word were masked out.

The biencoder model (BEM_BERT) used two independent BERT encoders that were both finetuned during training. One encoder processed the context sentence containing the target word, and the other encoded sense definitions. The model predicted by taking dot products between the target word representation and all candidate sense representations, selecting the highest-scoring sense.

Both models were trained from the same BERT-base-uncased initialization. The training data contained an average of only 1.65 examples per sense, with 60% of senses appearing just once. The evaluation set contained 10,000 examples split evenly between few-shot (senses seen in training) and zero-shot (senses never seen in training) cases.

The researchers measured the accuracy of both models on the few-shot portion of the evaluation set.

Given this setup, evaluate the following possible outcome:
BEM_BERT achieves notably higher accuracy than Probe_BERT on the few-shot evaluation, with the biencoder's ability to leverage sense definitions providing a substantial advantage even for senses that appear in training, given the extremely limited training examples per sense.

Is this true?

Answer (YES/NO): YES